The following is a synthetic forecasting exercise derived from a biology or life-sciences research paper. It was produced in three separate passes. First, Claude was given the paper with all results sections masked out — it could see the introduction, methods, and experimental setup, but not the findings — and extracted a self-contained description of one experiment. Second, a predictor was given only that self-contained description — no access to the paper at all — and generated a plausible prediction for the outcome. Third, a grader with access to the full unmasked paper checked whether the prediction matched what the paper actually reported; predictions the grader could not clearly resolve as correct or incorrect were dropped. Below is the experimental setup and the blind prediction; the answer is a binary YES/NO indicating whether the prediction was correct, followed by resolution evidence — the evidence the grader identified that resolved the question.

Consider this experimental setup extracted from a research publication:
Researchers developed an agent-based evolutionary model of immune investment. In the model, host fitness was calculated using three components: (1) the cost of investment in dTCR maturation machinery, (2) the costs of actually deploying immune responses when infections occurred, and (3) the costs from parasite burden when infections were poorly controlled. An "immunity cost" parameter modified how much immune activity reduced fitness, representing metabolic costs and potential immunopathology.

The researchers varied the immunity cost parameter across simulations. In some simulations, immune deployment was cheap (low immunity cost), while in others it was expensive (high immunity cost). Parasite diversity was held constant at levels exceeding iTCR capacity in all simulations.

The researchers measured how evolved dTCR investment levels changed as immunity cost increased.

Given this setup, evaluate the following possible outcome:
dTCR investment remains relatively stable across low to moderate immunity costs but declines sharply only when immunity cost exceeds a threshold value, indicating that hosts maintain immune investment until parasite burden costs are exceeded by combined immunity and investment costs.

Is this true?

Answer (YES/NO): NO